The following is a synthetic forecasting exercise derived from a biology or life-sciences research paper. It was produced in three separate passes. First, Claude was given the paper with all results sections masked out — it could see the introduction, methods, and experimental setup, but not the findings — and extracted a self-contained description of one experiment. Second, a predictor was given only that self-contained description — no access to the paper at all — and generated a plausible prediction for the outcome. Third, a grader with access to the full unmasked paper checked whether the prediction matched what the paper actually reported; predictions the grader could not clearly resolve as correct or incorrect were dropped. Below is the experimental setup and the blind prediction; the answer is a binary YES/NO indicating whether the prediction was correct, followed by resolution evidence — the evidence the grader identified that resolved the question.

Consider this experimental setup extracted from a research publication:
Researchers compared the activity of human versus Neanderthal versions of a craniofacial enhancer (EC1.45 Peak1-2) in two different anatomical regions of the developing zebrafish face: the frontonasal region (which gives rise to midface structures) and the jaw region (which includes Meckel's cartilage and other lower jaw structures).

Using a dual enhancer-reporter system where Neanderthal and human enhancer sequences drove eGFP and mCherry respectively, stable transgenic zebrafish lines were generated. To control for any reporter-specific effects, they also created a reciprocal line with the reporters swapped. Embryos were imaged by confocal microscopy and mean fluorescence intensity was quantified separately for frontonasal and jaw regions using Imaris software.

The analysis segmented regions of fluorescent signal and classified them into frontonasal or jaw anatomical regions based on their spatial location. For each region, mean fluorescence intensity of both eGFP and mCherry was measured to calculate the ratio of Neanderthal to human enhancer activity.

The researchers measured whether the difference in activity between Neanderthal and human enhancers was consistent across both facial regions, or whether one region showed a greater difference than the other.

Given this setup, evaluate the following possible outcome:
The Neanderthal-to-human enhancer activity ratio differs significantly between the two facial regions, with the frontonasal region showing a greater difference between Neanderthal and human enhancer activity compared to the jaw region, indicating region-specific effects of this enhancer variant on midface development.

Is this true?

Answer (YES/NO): NO